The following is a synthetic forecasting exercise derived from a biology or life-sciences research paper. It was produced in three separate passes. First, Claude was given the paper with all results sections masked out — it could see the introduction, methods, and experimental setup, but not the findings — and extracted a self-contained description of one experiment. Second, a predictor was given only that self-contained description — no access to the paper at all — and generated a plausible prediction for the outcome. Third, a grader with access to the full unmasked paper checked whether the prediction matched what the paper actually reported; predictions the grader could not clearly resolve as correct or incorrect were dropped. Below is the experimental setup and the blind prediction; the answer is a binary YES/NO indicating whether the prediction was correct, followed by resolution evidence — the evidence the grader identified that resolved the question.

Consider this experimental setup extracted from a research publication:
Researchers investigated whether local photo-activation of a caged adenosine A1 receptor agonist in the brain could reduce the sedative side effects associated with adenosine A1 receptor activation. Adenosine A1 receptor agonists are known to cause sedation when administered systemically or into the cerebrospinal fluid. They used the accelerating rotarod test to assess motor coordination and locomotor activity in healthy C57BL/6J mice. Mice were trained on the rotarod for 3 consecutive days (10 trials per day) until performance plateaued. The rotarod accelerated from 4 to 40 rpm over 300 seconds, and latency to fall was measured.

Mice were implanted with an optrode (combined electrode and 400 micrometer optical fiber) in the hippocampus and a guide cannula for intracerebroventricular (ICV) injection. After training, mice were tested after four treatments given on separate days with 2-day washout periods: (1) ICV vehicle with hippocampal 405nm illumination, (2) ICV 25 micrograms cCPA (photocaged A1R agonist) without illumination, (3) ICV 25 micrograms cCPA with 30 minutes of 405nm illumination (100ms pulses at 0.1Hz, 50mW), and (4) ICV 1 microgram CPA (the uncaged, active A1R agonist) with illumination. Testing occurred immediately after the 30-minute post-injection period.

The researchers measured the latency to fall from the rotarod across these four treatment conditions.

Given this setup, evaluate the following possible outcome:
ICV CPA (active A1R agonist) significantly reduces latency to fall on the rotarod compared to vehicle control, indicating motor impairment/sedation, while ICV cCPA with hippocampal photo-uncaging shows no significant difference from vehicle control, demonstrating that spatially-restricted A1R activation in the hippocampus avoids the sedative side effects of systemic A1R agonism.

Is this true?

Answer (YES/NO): YES